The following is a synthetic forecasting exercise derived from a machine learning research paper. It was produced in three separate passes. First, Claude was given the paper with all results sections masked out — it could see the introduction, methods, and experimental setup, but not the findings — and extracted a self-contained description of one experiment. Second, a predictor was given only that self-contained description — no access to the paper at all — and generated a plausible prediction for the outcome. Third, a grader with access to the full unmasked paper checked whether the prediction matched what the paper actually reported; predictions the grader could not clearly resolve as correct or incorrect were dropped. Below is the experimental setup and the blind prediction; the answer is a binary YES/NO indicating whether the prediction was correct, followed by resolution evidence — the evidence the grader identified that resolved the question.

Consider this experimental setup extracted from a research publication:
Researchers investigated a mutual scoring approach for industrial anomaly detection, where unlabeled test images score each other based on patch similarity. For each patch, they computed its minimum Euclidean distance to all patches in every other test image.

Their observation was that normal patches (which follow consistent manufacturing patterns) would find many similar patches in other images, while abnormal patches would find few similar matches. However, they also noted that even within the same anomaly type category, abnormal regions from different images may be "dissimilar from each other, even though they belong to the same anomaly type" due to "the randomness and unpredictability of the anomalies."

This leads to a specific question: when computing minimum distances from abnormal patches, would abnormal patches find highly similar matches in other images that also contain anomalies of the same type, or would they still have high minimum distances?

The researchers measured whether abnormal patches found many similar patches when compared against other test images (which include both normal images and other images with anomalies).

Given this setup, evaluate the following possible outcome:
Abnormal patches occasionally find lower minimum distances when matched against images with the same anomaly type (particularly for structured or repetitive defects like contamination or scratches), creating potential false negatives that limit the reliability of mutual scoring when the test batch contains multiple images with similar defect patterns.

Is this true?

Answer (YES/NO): NO